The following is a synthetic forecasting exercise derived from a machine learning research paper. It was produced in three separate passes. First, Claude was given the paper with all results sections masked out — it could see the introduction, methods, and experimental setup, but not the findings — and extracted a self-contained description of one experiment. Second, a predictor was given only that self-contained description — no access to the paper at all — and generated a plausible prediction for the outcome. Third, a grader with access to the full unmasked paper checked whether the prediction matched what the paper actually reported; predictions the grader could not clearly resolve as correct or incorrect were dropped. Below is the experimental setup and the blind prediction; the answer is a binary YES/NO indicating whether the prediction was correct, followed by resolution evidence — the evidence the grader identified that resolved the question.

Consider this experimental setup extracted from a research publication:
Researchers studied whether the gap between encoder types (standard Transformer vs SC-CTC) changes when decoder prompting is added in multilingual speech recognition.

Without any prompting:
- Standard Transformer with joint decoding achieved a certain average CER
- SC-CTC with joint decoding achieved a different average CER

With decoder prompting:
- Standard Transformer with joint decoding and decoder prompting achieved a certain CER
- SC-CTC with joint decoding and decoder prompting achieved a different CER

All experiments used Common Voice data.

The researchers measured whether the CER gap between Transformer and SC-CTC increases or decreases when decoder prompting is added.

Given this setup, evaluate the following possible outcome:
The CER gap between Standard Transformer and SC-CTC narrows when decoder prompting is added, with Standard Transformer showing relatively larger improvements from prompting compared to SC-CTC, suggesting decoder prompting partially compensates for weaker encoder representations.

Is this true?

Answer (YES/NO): NO